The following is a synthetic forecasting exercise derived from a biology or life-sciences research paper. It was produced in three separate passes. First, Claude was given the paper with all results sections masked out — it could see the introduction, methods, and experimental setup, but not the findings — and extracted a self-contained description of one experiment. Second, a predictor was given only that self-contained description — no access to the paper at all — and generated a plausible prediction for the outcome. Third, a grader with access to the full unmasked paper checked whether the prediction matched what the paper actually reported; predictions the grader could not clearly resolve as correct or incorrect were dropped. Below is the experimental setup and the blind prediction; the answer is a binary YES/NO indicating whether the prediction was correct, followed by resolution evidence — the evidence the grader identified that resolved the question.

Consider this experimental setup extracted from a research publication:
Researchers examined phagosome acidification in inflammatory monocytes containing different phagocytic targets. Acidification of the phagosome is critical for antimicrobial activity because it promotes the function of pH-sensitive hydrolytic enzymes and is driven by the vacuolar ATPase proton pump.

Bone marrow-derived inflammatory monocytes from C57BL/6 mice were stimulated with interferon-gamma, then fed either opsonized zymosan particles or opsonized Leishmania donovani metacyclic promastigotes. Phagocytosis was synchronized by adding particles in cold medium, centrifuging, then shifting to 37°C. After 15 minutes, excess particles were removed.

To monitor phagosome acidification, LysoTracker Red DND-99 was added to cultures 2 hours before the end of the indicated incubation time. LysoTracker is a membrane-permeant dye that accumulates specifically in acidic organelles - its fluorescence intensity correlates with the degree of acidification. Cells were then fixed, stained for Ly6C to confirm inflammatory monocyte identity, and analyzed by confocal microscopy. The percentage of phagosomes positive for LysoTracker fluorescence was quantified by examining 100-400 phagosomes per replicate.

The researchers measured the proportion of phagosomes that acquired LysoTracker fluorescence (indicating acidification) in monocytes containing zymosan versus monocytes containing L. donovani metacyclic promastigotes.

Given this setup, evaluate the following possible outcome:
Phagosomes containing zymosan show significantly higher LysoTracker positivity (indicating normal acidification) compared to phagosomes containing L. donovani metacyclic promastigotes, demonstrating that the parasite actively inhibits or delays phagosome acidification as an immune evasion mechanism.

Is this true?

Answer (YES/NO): YES